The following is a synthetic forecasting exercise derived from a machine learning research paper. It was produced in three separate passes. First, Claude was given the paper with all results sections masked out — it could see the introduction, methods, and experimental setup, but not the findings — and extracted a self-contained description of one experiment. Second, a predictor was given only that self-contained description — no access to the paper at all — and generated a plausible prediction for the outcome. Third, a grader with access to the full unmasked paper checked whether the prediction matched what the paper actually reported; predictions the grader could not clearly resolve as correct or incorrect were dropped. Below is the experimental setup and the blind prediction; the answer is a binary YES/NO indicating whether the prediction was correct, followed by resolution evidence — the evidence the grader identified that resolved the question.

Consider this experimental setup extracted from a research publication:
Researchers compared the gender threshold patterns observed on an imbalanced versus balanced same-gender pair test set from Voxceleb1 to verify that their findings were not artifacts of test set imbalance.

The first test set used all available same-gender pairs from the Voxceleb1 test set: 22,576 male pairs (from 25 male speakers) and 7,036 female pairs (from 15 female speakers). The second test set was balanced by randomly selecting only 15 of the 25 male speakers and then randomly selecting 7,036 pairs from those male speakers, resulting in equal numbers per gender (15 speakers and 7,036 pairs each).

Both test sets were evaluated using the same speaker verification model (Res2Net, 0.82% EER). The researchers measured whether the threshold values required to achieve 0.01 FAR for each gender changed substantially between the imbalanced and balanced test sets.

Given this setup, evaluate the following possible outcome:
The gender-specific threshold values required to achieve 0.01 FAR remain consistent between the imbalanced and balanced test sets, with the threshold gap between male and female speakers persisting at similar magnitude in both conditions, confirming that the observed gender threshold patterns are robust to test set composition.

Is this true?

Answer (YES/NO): YES